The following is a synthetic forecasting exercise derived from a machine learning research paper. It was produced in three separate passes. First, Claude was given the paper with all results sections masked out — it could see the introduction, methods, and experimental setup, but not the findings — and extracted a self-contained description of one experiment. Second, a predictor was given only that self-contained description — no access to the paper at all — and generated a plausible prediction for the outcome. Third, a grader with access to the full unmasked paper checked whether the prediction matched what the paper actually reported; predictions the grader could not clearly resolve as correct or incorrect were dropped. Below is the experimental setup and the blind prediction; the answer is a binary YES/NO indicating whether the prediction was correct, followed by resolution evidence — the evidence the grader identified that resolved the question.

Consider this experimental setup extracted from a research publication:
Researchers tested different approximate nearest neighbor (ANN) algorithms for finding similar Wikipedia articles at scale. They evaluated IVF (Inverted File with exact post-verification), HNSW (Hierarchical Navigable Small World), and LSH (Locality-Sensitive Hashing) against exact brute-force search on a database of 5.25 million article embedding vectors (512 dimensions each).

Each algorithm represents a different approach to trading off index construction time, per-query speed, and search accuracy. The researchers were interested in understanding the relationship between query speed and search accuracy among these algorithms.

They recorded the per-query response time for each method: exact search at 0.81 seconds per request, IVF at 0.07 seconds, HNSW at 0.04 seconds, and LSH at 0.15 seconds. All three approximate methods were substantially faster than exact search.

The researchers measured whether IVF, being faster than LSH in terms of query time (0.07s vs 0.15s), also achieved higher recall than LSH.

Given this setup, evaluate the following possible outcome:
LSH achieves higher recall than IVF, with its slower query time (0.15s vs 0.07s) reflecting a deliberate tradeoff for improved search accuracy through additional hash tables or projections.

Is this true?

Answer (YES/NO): YES